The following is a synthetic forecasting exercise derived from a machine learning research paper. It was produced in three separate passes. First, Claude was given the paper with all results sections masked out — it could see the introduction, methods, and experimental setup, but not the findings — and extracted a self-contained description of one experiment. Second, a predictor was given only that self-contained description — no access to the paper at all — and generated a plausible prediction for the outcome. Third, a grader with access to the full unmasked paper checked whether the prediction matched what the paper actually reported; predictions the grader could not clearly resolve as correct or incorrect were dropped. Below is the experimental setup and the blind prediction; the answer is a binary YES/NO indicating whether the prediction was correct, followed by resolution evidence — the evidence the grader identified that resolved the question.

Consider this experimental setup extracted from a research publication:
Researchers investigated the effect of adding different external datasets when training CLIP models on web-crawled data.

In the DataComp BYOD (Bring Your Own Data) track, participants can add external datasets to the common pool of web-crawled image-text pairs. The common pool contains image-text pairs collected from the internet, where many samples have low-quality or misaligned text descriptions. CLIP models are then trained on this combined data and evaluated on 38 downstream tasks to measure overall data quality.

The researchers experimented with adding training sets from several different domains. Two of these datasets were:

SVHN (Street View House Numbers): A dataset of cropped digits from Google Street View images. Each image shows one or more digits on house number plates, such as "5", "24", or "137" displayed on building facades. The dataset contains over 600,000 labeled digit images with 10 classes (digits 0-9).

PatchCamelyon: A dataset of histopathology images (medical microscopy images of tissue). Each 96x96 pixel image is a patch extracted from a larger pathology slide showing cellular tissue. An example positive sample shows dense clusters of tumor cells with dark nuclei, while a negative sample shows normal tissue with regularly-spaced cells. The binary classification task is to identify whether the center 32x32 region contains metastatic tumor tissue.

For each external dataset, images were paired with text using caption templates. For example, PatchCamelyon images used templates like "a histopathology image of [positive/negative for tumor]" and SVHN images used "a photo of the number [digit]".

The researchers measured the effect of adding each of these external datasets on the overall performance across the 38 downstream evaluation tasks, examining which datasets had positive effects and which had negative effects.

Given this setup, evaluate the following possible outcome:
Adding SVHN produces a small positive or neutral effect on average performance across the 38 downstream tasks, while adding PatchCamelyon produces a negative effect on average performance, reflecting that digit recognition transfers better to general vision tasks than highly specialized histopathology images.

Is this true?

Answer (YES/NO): NO